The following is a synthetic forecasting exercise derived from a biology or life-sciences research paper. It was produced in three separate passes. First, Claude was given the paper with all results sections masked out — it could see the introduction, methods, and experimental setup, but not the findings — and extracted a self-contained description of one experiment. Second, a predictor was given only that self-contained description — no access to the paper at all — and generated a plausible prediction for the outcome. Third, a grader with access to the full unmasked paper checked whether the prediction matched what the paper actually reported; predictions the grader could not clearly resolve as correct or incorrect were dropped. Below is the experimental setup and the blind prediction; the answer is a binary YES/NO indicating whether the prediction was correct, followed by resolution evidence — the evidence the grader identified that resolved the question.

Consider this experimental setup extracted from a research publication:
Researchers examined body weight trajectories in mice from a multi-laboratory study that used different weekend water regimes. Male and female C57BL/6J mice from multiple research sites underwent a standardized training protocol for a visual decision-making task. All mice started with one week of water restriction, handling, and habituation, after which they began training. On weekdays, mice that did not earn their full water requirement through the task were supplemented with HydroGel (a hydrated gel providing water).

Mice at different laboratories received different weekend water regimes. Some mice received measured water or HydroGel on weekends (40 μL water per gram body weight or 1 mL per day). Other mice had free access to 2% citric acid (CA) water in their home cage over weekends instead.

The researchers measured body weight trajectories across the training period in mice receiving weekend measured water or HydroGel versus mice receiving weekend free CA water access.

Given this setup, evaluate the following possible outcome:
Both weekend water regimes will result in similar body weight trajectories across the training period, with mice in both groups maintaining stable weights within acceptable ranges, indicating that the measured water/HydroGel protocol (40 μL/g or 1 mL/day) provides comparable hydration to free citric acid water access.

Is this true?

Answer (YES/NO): YES